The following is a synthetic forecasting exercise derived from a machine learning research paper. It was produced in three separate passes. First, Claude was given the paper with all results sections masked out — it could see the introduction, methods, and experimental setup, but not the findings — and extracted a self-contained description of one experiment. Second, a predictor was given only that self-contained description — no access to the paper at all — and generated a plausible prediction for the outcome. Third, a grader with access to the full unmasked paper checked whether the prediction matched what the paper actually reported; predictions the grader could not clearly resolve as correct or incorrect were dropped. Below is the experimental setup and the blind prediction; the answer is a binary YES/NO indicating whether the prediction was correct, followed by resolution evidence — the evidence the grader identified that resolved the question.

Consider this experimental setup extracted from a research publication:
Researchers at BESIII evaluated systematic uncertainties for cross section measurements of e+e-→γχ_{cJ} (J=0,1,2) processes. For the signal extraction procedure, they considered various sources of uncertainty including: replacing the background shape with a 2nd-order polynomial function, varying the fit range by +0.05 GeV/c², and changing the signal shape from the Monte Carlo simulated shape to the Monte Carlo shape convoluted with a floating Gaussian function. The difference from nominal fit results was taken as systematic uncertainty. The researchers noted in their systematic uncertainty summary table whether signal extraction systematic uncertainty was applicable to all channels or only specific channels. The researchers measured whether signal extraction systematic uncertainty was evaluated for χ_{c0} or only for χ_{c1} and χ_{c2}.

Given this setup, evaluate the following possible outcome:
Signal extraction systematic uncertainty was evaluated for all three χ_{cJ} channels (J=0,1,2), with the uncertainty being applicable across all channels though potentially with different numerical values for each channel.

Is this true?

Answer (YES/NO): NO